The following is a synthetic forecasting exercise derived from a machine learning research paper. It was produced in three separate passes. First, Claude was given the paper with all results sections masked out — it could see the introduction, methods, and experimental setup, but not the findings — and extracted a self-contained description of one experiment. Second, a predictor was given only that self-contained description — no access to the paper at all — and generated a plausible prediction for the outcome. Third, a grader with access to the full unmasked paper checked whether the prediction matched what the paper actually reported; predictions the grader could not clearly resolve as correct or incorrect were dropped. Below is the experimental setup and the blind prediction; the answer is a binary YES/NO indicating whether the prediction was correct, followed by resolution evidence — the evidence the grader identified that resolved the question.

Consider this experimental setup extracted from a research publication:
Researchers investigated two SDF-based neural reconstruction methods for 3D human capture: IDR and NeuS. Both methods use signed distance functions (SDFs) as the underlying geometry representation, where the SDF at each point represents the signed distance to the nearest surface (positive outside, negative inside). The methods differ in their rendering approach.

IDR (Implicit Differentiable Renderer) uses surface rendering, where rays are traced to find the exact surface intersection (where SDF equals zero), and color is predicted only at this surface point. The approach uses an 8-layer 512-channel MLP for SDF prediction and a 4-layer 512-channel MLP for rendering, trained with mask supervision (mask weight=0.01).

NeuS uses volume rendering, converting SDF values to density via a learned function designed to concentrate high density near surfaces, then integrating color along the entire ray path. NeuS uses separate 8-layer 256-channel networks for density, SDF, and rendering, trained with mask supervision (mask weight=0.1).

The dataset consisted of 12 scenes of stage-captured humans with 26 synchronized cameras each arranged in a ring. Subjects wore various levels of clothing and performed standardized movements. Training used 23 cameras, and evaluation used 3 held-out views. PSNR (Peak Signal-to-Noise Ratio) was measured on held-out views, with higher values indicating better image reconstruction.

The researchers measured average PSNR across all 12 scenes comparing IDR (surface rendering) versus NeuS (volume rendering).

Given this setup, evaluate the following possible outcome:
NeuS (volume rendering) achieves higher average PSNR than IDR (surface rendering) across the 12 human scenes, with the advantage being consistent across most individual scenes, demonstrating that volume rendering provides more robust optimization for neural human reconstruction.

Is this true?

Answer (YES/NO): YES